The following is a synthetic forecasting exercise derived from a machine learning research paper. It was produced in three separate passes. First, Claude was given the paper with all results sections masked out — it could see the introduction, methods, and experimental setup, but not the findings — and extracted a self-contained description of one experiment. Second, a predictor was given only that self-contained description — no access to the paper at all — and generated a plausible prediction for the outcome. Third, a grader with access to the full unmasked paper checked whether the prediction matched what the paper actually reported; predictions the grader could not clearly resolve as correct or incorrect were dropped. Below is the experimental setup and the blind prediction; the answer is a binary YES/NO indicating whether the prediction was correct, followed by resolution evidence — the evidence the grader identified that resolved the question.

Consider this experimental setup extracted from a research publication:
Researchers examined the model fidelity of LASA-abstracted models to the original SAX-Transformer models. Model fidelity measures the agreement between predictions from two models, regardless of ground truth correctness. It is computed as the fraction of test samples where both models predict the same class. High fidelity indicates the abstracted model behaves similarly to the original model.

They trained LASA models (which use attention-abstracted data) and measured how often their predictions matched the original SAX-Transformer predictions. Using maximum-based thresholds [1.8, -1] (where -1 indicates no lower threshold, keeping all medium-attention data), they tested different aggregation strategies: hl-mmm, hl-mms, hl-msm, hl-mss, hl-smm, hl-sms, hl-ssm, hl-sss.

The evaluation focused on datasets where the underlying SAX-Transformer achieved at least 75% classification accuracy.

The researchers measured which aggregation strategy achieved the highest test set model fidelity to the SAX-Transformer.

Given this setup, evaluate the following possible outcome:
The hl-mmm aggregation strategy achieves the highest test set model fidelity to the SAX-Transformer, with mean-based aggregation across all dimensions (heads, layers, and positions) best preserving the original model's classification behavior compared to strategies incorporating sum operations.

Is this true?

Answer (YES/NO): NO